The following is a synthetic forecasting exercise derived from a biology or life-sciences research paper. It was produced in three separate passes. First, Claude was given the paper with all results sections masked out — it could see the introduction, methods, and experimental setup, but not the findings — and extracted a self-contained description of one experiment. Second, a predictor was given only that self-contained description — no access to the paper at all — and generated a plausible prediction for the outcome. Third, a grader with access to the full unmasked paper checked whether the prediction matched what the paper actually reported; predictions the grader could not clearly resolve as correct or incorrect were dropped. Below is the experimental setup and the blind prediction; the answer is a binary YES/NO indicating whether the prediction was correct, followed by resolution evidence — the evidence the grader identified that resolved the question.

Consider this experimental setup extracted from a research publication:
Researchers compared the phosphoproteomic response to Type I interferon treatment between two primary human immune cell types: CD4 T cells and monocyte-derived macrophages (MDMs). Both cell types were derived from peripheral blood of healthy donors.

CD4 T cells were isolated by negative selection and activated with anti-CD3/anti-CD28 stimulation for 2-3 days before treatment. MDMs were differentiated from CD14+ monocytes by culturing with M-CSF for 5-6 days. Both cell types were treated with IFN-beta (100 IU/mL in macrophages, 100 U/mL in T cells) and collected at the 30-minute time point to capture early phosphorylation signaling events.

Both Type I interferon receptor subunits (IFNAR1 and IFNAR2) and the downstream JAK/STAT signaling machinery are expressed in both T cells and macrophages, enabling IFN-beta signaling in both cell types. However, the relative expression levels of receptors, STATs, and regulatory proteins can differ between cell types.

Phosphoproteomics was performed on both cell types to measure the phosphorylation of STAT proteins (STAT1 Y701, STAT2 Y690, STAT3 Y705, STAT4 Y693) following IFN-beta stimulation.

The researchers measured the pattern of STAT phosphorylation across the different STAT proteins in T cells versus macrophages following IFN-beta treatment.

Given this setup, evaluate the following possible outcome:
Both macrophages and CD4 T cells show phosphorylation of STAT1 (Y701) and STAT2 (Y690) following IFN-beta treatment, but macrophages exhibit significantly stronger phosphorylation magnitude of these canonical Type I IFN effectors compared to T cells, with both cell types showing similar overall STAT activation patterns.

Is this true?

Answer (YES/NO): NO